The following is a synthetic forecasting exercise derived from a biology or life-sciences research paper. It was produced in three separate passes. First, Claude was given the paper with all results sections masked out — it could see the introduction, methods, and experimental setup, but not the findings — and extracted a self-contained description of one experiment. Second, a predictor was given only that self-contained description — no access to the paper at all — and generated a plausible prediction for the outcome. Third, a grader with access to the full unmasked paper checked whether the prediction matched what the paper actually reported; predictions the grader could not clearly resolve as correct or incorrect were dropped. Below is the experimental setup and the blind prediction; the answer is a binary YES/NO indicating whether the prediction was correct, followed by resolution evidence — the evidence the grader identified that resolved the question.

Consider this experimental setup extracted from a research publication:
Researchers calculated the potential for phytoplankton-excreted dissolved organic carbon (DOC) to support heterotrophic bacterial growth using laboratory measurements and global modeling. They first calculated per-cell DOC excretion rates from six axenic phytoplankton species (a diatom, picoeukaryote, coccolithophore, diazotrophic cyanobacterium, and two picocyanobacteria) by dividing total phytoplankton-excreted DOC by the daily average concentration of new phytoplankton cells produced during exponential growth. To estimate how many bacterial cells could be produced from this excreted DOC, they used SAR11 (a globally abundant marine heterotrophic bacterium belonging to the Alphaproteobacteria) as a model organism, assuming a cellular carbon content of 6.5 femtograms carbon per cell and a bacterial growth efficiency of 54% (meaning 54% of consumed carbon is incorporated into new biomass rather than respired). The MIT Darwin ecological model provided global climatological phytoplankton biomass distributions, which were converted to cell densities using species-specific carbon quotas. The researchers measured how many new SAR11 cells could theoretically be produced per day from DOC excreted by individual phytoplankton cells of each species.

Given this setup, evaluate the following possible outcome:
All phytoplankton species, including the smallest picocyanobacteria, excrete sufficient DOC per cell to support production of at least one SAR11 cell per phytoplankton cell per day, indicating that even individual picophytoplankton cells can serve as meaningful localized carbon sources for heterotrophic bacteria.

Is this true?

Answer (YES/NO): NO